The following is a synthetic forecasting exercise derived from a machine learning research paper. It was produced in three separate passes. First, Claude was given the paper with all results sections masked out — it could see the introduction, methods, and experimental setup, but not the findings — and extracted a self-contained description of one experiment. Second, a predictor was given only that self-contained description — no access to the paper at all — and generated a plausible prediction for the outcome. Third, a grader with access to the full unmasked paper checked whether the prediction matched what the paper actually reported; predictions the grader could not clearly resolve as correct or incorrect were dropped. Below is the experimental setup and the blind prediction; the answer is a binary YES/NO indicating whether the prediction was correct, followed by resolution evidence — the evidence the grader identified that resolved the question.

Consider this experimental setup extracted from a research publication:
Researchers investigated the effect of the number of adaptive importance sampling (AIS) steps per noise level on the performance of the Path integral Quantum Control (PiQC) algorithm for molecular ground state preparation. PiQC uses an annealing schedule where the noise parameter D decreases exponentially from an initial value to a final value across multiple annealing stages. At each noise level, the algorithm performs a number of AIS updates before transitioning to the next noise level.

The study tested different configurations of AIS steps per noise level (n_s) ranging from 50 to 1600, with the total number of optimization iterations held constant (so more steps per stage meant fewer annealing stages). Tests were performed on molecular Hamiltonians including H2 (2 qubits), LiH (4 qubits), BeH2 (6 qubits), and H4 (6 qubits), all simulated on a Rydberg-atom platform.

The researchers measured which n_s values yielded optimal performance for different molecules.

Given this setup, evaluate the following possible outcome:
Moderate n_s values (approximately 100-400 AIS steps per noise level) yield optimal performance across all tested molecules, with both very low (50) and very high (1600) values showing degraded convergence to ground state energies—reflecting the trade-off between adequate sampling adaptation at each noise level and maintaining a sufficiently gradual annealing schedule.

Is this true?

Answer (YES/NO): NO